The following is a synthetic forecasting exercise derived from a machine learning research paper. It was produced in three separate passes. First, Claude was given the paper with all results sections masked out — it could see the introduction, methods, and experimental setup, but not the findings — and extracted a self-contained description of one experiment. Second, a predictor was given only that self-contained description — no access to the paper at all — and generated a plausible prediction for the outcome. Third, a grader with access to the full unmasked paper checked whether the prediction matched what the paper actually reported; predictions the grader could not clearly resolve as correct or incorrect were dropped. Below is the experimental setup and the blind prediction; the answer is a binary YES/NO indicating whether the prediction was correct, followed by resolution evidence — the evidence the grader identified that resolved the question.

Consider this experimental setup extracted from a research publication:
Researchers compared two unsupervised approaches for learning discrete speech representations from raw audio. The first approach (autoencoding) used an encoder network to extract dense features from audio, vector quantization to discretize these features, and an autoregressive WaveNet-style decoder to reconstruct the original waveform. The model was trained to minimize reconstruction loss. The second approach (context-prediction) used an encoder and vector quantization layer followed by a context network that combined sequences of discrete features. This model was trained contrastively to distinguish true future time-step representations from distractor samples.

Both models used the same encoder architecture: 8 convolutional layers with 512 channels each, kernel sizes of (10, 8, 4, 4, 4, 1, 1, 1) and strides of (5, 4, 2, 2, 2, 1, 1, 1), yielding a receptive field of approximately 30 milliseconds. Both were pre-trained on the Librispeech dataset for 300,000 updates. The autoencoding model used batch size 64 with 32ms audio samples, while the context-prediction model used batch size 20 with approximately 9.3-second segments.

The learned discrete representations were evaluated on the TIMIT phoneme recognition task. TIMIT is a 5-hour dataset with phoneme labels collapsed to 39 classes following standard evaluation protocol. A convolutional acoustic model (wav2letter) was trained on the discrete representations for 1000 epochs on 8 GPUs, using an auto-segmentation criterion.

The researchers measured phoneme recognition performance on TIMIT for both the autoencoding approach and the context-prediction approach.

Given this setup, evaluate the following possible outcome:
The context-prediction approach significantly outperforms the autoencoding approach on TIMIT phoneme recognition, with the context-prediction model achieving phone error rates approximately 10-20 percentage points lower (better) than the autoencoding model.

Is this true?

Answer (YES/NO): NO